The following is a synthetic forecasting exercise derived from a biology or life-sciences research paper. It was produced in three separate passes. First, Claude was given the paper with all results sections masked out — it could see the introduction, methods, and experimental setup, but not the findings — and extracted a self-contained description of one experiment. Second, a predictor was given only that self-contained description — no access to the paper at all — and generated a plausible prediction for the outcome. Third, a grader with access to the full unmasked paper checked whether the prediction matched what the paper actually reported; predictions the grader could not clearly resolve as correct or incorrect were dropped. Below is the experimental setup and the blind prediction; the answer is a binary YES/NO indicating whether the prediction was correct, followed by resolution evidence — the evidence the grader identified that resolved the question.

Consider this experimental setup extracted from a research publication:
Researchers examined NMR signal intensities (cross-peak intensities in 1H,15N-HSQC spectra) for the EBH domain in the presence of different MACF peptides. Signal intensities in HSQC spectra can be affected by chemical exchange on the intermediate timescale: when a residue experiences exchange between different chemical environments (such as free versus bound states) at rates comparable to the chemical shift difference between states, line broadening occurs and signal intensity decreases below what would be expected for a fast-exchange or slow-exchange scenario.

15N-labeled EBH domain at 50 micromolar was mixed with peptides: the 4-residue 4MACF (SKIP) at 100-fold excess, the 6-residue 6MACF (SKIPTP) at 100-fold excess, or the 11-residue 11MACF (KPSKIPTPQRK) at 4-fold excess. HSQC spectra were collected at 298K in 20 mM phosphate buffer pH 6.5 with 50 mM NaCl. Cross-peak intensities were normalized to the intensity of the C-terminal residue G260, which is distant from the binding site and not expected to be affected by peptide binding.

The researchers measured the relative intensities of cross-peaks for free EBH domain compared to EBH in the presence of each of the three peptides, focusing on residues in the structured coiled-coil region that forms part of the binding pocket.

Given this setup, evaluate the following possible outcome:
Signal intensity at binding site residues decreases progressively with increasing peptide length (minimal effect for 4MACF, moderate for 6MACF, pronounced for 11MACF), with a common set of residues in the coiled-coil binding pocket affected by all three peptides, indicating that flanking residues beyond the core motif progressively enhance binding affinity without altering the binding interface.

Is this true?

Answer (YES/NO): NO